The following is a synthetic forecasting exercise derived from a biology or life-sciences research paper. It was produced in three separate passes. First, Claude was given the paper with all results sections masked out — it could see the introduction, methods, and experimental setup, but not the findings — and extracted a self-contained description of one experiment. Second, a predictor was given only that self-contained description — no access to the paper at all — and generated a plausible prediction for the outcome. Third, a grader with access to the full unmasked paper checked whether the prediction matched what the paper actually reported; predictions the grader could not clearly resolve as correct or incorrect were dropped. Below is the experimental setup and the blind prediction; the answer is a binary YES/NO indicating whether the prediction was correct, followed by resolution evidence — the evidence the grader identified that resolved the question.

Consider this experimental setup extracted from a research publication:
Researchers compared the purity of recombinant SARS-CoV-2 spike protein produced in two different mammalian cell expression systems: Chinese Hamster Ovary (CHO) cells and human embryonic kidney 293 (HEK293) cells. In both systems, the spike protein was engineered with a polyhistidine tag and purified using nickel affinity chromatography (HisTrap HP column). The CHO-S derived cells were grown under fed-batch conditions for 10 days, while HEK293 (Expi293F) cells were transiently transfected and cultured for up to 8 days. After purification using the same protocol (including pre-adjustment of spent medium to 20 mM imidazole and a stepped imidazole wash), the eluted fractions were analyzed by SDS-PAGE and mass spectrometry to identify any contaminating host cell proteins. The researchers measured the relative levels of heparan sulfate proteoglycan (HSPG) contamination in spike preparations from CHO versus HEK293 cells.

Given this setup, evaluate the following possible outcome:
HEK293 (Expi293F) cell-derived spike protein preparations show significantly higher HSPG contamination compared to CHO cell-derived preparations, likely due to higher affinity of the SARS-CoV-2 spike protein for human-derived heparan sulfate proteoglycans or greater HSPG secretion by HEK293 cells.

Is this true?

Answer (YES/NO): NO